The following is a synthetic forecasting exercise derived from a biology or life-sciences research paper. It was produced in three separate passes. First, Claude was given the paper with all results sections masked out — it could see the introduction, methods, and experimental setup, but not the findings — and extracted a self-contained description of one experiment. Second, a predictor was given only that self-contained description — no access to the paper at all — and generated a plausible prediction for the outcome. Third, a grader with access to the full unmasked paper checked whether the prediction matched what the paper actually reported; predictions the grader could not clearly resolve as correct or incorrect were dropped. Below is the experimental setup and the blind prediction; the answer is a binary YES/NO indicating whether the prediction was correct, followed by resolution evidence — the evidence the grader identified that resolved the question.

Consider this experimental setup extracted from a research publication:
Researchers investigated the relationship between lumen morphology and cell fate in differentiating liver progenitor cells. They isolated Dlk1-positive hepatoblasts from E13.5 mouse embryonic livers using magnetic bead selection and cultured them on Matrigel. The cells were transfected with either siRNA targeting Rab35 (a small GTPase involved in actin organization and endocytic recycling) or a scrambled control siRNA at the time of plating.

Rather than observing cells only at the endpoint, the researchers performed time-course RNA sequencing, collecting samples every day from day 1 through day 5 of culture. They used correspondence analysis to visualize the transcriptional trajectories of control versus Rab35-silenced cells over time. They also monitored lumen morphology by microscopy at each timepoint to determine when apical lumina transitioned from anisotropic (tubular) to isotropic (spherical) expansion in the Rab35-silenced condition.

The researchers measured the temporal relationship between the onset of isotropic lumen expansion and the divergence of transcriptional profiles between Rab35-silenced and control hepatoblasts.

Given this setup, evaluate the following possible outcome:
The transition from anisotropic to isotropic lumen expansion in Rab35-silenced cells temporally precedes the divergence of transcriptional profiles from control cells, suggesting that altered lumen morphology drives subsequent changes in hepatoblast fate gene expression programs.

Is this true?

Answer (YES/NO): YES